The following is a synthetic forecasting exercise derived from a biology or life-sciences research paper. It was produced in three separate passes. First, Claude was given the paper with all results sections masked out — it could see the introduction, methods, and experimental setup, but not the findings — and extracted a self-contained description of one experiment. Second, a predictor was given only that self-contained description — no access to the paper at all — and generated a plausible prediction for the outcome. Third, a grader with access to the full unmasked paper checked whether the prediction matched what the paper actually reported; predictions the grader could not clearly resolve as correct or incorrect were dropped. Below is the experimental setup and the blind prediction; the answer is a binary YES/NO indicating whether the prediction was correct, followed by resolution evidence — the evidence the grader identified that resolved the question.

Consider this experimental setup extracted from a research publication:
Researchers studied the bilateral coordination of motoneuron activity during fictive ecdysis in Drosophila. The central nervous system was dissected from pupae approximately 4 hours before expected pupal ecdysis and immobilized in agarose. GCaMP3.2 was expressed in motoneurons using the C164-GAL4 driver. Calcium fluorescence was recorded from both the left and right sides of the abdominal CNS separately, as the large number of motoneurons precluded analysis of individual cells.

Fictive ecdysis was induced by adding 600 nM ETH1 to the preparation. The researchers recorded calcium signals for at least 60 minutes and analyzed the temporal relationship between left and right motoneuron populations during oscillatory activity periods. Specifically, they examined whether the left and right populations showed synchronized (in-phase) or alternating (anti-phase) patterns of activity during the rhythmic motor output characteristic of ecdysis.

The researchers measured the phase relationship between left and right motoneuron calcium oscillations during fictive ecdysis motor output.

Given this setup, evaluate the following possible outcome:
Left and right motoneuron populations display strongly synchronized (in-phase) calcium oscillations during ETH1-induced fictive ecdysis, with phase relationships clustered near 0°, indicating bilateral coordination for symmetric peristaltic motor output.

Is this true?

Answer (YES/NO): NO